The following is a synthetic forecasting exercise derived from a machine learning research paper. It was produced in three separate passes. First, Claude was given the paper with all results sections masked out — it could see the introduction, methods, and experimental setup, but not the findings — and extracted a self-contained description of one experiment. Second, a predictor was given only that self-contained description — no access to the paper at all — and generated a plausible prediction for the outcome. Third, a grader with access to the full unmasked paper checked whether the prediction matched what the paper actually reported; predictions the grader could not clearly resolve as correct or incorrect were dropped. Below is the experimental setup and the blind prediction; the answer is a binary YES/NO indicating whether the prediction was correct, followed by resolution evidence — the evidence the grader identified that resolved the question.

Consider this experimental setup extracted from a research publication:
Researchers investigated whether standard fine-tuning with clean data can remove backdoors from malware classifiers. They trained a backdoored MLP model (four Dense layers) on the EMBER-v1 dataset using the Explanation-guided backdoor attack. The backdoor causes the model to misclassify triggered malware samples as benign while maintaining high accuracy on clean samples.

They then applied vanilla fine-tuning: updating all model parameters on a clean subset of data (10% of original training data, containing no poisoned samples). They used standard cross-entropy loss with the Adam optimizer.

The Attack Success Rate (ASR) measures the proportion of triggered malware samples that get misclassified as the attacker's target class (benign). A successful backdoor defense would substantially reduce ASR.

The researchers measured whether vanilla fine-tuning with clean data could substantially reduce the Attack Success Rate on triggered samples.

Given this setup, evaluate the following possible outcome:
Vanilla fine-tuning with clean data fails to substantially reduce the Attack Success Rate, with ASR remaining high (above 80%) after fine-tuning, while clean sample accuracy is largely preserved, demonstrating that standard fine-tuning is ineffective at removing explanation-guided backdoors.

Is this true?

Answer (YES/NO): YES